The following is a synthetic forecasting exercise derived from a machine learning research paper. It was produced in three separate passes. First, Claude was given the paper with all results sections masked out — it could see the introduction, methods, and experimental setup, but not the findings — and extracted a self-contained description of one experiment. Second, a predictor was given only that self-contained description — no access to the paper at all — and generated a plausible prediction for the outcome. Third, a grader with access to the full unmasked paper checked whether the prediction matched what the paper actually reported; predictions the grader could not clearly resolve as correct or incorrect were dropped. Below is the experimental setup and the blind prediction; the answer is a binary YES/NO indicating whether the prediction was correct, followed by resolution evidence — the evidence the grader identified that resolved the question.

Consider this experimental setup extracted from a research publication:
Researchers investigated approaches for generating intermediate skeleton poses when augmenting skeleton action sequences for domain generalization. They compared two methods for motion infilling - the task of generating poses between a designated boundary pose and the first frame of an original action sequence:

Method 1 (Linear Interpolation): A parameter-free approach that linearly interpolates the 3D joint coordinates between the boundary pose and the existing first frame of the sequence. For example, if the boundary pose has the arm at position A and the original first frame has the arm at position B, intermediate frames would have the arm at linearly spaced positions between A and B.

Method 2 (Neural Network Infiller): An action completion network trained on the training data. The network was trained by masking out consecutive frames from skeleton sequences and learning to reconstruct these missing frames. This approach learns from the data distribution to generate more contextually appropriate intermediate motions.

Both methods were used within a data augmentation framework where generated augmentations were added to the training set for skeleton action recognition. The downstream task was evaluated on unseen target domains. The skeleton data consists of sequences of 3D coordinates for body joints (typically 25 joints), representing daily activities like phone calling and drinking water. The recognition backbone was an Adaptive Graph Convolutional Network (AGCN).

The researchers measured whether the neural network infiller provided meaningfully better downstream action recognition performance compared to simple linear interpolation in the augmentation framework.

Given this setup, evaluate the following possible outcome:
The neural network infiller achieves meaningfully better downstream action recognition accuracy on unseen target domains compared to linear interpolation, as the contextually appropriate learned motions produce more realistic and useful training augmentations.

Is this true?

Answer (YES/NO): NO